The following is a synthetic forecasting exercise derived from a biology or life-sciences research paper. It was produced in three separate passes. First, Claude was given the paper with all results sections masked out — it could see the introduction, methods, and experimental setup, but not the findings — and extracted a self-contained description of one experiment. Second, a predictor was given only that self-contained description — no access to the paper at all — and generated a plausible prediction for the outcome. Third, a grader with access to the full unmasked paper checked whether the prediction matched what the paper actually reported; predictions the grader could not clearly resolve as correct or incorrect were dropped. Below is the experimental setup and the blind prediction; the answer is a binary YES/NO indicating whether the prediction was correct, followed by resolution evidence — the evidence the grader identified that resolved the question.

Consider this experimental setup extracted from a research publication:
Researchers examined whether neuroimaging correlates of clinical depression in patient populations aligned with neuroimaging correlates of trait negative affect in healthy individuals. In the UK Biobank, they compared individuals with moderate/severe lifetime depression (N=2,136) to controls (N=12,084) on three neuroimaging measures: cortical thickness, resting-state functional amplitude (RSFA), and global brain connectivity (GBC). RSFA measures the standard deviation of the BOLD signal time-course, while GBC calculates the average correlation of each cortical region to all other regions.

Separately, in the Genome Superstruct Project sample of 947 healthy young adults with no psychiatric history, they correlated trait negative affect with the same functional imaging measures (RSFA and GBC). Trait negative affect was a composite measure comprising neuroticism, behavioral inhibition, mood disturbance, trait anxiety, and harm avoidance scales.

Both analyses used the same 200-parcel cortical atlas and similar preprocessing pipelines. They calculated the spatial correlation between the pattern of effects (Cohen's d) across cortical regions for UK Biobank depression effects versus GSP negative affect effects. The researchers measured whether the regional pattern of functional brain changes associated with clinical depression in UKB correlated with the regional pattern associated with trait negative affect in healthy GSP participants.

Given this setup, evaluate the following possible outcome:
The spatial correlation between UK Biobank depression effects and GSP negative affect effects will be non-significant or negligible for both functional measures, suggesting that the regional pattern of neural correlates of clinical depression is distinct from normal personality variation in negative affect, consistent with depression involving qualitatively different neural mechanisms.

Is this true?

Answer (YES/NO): NO